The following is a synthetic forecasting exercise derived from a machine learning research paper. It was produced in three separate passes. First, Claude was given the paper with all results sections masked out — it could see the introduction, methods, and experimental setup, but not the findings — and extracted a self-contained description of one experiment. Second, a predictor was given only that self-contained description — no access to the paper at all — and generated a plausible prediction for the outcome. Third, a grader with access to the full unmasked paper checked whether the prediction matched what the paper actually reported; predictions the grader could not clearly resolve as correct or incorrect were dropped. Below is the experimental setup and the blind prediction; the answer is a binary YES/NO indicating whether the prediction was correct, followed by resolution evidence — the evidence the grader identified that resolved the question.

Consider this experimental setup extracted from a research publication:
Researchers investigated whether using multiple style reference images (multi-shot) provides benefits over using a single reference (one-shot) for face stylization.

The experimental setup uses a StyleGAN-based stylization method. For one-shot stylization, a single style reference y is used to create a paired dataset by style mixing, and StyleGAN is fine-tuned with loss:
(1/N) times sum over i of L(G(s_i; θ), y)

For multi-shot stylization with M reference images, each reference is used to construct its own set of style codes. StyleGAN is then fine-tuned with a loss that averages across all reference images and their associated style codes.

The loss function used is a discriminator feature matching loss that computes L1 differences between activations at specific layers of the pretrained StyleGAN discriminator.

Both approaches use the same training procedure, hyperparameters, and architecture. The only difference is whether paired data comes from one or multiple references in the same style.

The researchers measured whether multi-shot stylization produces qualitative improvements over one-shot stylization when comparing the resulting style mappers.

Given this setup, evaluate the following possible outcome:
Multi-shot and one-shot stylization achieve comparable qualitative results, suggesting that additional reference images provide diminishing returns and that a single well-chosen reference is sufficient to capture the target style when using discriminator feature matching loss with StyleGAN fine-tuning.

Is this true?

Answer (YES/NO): NO